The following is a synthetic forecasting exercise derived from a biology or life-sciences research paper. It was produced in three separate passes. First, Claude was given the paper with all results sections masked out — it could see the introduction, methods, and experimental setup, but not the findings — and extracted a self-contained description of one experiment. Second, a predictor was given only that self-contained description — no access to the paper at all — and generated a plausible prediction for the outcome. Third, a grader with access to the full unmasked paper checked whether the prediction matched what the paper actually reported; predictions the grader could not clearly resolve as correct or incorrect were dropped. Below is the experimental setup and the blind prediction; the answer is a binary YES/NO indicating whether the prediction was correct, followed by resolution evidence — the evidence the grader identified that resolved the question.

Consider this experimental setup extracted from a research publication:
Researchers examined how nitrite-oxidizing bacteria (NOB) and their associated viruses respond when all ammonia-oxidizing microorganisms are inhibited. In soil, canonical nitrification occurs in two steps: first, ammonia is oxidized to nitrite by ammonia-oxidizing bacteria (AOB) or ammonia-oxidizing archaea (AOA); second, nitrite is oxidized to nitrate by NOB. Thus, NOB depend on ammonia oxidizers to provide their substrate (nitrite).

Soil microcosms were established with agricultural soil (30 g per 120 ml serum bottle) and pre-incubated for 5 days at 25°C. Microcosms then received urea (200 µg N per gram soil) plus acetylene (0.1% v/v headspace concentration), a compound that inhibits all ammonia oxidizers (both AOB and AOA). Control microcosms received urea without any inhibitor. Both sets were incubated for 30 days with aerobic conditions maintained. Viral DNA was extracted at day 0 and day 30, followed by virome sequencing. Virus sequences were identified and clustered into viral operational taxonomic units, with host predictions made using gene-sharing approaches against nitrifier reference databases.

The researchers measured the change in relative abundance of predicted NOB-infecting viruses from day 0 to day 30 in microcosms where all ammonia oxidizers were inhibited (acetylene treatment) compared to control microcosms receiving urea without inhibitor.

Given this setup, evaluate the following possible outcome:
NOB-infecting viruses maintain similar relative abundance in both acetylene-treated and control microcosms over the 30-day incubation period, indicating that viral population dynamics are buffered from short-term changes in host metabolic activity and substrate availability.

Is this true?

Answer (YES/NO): YES